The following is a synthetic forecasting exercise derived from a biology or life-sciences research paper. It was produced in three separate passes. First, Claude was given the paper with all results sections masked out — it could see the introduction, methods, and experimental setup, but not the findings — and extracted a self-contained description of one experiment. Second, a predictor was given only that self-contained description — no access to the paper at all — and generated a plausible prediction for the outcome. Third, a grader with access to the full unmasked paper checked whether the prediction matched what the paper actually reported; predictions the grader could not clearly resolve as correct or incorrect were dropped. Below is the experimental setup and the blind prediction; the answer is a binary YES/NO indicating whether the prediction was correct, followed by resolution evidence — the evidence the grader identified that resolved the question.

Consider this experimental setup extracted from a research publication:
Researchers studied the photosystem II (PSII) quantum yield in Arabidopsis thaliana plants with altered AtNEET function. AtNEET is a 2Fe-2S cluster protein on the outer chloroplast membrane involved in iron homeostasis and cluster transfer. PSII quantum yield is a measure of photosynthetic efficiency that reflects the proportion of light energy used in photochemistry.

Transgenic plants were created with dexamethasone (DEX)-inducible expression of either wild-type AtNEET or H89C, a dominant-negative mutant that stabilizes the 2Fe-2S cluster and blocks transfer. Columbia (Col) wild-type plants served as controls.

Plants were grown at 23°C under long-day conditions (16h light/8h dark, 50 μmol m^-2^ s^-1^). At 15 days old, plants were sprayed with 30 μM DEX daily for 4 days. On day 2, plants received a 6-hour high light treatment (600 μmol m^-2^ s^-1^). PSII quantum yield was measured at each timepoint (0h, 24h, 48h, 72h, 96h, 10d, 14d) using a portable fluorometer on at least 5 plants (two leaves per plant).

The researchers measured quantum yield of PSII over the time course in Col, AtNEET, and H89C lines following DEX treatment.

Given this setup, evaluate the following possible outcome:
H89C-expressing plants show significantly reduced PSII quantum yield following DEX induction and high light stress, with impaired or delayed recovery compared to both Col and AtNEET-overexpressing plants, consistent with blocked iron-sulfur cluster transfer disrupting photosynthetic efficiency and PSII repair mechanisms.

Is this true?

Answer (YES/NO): YES